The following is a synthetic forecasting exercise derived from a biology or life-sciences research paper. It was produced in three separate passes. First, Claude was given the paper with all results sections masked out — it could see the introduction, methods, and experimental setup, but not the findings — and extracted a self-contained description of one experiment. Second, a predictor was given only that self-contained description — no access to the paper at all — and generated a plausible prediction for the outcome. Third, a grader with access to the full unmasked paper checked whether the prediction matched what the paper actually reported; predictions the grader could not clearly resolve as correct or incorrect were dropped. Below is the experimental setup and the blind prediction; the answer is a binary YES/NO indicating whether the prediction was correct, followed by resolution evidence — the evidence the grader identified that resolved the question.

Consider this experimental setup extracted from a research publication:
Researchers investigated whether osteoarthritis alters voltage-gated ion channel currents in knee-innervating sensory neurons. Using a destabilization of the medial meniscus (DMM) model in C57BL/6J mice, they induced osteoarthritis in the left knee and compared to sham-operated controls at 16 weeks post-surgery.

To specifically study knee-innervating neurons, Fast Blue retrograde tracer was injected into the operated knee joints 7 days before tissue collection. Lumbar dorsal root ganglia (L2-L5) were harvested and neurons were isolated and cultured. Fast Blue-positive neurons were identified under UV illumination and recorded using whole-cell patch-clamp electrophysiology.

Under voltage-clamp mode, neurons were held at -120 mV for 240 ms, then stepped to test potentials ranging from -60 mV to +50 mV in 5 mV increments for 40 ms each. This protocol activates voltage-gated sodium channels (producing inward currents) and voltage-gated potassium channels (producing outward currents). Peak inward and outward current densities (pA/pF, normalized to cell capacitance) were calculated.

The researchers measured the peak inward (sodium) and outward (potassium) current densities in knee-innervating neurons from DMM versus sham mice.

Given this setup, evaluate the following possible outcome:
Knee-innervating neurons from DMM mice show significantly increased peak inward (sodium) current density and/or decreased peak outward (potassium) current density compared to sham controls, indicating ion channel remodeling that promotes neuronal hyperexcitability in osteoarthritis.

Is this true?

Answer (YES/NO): NO